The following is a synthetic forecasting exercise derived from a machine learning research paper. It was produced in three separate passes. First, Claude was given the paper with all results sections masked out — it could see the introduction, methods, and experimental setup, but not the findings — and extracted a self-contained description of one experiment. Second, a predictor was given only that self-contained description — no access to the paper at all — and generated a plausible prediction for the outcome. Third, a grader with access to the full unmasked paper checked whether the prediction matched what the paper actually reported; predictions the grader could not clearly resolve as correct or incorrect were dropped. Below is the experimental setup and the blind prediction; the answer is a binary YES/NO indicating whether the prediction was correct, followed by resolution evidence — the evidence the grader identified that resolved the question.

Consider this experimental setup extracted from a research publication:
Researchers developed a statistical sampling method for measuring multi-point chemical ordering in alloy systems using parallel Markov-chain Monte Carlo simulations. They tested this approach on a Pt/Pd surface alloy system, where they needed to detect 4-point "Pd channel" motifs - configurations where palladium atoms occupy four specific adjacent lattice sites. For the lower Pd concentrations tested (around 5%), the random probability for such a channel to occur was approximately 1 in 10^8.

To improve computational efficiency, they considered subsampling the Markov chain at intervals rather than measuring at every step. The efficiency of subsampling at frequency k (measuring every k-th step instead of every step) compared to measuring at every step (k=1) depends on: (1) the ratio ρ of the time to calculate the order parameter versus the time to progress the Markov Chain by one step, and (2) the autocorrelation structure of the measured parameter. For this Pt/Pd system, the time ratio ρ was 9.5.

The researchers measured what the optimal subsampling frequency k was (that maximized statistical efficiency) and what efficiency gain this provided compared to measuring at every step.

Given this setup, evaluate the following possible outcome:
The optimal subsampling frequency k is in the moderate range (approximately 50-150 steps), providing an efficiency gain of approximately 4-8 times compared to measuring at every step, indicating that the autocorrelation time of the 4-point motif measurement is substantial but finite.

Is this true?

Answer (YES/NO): NO